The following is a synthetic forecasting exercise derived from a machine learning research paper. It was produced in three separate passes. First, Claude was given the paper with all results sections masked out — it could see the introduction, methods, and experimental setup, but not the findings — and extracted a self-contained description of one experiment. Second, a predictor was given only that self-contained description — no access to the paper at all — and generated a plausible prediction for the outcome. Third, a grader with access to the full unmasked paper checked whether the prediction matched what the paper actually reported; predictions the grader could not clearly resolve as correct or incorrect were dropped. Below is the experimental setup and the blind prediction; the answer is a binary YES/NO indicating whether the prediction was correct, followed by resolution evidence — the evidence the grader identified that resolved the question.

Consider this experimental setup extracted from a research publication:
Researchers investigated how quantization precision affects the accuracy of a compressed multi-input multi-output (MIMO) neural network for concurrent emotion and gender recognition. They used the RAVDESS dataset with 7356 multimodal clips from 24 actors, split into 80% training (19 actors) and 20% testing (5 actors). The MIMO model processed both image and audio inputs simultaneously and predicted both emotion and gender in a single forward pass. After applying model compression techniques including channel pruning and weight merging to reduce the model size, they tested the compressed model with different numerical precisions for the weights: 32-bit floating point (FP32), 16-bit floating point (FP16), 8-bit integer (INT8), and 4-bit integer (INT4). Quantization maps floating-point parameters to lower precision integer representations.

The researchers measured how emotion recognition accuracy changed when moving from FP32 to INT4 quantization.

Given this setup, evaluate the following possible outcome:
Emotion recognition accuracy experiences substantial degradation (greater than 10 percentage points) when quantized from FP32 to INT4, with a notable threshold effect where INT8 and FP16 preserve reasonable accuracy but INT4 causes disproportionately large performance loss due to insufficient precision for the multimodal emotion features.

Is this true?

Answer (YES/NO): NO